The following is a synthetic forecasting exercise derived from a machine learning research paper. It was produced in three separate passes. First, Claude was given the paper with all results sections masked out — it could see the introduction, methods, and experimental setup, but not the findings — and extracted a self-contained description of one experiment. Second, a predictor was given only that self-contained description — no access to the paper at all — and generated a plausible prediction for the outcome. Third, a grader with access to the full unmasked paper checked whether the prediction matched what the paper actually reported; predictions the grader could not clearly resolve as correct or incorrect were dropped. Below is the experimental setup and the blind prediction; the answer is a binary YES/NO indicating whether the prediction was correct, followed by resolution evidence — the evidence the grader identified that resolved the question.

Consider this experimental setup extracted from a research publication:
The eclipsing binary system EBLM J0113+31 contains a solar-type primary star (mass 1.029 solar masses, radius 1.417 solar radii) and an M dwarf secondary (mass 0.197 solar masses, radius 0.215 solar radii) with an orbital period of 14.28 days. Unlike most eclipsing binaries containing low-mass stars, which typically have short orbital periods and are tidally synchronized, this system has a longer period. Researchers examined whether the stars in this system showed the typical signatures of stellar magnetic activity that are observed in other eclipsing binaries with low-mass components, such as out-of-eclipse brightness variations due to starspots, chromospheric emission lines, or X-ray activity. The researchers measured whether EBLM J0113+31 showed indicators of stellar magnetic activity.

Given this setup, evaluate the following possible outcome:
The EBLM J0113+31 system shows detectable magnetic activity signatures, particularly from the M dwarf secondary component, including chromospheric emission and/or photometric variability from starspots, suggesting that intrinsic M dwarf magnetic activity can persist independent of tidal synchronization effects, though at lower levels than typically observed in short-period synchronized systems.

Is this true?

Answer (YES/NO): NO